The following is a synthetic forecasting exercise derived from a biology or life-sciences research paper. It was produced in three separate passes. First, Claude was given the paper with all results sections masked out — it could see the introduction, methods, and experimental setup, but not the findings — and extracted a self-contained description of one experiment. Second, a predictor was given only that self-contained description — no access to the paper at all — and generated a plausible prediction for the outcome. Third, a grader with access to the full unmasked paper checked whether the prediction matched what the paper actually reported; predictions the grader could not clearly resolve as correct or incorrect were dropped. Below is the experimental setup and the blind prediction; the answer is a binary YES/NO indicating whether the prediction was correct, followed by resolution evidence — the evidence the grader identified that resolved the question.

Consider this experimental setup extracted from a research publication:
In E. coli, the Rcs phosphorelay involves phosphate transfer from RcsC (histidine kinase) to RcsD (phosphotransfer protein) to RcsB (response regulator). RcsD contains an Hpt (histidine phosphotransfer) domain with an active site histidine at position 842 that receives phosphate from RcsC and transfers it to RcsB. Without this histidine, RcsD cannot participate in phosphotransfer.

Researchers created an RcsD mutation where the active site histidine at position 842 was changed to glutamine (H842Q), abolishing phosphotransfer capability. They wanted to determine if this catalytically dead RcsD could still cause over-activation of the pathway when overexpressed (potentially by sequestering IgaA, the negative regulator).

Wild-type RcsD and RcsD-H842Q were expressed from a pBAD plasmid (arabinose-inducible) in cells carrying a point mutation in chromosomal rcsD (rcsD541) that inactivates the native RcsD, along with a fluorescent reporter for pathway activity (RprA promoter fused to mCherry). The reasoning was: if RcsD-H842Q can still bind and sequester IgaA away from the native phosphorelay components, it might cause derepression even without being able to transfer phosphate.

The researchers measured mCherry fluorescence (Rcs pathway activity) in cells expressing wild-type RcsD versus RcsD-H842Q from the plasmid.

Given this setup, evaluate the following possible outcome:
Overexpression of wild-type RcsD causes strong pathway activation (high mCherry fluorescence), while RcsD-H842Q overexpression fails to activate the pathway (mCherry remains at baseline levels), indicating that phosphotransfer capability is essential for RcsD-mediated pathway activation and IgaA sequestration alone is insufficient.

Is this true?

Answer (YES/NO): NO